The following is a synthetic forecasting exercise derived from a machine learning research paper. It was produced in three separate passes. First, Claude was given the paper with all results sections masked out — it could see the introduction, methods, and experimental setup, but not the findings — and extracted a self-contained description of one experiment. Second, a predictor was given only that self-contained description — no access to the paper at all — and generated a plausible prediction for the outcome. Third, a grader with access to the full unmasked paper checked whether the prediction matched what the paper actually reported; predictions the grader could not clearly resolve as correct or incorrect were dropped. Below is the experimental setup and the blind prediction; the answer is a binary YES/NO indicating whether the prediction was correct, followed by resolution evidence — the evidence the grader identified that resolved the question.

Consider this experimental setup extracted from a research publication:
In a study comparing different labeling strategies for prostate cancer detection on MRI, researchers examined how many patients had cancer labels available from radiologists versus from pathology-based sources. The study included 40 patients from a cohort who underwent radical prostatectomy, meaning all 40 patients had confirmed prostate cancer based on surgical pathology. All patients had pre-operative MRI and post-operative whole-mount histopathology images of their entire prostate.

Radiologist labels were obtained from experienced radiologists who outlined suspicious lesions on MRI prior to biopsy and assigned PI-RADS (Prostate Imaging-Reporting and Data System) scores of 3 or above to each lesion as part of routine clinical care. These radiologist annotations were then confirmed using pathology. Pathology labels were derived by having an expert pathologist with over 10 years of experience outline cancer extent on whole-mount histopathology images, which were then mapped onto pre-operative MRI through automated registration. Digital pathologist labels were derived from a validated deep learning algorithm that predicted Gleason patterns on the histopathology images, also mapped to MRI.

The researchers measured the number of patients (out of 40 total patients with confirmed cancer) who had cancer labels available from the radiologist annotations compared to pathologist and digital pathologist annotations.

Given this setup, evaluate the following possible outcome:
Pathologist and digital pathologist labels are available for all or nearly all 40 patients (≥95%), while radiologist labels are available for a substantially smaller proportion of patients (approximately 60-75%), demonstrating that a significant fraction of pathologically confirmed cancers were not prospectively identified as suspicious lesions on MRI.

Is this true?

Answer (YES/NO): NO